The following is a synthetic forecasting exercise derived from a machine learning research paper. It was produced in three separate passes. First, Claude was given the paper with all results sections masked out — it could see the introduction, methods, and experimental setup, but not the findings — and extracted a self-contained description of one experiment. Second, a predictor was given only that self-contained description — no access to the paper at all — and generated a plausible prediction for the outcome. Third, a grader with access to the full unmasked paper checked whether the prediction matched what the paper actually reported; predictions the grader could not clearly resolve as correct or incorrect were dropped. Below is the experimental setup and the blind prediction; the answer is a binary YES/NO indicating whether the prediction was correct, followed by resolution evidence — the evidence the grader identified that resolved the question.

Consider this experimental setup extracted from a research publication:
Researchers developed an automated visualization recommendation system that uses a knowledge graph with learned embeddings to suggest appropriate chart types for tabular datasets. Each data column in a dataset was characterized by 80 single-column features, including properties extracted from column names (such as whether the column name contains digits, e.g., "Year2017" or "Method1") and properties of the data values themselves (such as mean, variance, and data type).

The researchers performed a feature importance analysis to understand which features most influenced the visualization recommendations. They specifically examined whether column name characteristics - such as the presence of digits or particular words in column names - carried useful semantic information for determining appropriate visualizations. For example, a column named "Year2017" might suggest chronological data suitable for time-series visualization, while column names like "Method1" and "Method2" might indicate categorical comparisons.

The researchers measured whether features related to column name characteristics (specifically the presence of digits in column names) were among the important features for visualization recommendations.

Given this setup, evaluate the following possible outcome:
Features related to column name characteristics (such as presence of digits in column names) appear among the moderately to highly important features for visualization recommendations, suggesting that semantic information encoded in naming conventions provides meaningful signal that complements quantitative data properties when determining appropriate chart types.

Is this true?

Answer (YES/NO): YES